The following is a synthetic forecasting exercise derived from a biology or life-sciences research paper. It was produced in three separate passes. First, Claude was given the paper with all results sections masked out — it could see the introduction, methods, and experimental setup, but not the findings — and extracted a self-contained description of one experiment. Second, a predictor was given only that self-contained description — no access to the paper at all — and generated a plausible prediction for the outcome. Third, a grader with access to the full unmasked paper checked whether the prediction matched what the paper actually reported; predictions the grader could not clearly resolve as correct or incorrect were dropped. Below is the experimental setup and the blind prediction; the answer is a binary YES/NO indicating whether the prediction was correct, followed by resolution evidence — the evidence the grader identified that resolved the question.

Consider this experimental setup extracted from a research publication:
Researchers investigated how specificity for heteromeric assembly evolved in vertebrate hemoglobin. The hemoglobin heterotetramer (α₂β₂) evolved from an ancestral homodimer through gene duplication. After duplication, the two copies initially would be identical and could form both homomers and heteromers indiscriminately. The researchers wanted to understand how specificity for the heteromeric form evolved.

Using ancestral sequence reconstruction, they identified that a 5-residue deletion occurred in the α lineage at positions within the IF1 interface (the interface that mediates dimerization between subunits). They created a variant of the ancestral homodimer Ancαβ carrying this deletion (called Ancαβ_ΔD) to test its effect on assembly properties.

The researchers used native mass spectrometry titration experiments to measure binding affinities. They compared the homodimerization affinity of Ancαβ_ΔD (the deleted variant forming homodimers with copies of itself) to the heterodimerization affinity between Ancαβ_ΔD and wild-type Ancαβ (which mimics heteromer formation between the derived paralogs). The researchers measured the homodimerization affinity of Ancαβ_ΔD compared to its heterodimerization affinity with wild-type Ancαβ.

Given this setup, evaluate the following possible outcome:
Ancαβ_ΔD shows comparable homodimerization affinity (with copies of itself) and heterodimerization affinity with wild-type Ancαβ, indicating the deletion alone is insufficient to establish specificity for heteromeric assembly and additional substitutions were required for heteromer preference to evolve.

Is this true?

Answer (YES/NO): NO